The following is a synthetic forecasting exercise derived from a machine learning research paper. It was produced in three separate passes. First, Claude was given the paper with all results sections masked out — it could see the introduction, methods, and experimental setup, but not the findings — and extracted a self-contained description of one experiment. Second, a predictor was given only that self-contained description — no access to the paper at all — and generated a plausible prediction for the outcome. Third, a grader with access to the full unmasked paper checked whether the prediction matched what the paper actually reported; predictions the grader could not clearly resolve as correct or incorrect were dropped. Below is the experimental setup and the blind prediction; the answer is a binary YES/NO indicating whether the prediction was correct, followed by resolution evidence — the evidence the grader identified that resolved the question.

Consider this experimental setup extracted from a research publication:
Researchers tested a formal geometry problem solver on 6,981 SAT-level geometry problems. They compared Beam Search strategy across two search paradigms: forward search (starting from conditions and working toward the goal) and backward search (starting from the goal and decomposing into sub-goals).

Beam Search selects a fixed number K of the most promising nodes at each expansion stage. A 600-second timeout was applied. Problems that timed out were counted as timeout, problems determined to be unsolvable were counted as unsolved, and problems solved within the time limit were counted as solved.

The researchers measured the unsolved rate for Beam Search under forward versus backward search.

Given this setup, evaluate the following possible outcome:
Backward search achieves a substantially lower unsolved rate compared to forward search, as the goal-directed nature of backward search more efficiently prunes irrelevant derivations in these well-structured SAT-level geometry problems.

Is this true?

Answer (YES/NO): YES